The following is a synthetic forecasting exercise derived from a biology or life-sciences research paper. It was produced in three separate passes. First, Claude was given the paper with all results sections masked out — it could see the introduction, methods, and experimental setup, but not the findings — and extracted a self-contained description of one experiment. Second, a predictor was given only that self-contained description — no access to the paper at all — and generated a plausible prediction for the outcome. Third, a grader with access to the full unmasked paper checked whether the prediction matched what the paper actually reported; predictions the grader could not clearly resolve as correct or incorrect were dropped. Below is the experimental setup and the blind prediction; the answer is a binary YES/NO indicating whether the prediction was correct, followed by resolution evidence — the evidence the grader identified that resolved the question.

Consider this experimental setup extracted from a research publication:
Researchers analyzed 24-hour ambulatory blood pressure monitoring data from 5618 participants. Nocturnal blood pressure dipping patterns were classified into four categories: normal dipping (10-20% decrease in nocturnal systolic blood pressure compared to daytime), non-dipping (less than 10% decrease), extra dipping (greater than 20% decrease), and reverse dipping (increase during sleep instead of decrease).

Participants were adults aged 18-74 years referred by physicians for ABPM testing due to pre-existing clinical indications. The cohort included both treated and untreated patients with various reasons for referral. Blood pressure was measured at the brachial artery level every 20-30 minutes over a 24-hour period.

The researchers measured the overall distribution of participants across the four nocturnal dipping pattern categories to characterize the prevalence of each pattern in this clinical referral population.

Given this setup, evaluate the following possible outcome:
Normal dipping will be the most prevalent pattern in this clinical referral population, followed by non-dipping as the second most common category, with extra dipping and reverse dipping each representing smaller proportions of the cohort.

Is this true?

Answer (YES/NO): NO